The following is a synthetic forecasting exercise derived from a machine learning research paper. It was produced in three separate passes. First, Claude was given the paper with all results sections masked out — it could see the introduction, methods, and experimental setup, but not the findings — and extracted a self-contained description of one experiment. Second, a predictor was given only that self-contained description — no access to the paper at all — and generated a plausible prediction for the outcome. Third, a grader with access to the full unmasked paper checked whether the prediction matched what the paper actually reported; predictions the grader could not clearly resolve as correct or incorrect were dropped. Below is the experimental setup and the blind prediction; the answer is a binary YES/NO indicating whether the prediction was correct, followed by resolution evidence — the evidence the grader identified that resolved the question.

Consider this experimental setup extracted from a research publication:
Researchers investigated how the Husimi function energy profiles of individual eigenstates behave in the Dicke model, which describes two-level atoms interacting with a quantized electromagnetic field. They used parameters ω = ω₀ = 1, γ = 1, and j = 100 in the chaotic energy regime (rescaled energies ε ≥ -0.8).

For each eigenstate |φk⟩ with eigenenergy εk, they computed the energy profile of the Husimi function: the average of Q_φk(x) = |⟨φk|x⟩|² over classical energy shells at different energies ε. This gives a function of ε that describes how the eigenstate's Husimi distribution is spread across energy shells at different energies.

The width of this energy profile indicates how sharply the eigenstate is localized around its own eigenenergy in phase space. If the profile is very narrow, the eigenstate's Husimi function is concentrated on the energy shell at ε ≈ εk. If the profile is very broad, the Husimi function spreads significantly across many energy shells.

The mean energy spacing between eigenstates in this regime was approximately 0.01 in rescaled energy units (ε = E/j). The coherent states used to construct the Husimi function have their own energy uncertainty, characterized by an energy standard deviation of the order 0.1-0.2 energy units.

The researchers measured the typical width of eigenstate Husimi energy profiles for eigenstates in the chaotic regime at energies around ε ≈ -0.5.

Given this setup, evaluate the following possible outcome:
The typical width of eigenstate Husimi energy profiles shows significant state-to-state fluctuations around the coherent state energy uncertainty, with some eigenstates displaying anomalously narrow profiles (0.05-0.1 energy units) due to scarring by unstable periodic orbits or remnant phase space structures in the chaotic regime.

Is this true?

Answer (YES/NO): NO